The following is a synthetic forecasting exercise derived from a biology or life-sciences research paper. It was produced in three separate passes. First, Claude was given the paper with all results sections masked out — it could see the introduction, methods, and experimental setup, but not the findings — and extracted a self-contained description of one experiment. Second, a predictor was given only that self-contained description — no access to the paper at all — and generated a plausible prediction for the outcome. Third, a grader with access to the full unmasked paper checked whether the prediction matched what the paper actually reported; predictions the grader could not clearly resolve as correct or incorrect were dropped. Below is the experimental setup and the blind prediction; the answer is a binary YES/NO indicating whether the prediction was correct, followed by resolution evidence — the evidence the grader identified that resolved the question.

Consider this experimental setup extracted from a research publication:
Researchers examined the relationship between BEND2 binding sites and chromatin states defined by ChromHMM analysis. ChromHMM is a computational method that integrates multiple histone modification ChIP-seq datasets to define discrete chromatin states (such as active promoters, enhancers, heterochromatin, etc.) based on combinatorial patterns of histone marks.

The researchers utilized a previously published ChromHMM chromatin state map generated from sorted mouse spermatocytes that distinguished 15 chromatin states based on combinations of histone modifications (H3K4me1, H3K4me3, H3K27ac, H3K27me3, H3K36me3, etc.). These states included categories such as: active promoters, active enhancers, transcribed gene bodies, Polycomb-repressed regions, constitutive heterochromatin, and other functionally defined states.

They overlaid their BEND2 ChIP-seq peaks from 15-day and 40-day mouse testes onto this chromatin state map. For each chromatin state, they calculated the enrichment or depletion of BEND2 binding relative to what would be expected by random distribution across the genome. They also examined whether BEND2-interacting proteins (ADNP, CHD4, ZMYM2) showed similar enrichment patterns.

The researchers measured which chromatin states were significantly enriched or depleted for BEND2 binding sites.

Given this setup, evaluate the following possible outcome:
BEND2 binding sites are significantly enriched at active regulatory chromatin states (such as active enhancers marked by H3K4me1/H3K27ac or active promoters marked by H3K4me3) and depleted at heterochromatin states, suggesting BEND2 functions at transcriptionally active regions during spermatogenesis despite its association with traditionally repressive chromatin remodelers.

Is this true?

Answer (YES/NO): NO